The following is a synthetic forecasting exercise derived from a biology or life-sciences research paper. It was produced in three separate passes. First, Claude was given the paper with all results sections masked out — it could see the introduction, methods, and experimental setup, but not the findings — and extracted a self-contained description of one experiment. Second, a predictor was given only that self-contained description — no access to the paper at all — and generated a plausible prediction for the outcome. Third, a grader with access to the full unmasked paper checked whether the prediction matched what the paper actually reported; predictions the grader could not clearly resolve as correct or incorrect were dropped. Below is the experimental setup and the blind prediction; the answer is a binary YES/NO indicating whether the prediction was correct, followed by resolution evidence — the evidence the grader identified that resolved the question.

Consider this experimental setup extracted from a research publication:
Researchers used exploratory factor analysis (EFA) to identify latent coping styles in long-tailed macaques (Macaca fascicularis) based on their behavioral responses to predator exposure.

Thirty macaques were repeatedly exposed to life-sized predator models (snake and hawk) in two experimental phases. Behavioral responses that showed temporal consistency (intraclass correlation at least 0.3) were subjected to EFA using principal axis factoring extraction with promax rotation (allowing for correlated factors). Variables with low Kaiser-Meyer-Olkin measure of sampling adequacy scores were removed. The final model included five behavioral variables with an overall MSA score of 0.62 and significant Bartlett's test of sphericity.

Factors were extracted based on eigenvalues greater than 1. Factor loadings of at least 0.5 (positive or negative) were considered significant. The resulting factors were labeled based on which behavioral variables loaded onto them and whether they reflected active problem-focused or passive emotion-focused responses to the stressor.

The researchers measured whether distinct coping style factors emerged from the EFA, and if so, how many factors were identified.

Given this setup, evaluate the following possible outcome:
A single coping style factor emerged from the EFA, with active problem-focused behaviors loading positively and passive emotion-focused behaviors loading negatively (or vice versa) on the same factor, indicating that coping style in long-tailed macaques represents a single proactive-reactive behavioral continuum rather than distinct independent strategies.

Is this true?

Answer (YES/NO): NO